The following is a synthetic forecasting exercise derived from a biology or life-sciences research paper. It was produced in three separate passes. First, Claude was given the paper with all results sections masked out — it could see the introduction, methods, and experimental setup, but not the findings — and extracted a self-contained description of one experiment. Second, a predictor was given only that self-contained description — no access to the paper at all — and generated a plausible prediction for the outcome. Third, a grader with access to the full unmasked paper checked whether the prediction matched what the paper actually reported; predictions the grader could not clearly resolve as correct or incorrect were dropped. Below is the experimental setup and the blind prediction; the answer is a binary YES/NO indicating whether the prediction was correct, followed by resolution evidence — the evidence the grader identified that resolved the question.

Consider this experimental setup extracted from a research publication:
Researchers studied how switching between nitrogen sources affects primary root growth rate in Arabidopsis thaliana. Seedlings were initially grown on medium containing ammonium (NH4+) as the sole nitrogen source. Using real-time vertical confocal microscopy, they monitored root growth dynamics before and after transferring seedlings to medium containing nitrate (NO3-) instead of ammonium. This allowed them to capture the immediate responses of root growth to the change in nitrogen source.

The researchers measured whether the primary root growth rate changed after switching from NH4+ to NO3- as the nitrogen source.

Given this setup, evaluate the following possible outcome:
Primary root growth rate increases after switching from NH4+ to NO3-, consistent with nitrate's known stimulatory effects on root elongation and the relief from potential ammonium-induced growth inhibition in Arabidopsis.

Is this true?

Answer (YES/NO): YES